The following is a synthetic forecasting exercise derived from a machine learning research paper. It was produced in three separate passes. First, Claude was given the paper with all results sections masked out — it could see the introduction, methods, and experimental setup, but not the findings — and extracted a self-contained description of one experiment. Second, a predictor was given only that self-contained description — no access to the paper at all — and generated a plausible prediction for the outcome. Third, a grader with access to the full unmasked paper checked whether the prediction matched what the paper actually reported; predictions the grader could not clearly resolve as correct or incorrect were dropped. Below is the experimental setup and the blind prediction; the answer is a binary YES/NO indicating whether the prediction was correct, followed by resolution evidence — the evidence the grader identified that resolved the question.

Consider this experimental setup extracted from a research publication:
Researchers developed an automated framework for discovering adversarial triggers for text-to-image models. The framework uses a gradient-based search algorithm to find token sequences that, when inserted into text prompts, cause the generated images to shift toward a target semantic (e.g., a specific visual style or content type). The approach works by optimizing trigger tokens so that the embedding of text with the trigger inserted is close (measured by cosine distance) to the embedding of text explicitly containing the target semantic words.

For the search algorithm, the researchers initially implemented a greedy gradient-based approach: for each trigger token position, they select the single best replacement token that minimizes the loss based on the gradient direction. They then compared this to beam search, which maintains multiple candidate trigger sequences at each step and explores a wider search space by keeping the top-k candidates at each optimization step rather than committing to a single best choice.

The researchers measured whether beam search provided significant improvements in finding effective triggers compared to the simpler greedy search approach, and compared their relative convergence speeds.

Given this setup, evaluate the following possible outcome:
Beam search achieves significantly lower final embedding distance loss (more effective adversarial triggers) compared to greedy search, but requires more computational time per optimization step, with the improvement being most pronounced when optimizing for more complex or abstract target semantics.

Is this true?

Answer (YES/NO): NO